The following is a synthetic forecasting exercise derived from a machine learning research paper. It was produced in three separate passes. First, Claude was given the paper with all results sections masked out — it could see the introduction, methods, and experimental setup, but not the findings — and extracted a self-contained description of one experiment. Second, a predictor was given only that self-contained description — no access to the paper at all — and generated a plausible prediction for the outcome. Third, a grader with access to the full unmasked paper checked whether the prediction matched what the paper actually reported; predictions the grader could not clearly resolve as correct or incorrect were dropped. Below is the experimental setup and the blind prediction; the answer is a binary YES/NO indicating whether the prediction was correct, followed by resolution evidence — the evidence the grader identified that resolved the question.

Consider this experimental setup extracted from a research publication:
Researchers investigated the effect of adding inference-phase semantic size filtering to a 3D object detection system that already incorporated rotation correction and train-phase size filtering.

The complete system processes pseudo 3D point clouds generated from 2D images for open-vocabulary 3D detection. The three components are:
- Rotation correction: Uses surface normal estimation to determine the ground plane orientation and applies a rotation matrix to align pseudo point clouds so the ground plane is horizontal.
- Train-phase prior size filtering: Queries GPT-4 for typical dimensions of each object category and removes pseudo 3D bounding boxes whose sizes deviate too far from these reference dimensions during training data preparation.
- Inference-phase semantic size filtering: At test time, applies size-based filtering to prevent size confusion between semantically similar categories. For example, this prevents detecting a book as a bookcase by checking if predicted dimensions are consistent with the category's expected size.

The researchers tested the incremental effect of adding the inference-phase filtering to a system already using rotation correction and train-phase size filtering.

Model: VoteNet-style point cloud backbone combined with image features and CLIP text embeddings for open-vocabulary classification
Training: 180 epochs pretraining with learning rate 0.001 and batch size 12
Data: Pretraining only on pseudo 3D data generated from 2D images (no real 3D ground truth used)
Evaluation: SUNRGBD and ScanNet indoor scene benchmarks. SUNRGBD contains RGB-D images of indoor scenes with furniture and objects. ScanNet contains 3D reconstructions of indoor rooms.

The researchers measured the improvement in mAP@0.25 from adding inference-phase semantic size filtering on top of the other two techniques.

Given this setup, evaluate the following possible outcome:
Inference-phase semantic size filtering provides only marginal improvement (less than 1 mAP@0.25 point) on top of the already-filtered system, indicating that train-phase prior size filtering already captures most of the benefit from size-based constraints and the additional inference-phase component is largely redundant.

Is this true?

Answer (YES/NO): NO